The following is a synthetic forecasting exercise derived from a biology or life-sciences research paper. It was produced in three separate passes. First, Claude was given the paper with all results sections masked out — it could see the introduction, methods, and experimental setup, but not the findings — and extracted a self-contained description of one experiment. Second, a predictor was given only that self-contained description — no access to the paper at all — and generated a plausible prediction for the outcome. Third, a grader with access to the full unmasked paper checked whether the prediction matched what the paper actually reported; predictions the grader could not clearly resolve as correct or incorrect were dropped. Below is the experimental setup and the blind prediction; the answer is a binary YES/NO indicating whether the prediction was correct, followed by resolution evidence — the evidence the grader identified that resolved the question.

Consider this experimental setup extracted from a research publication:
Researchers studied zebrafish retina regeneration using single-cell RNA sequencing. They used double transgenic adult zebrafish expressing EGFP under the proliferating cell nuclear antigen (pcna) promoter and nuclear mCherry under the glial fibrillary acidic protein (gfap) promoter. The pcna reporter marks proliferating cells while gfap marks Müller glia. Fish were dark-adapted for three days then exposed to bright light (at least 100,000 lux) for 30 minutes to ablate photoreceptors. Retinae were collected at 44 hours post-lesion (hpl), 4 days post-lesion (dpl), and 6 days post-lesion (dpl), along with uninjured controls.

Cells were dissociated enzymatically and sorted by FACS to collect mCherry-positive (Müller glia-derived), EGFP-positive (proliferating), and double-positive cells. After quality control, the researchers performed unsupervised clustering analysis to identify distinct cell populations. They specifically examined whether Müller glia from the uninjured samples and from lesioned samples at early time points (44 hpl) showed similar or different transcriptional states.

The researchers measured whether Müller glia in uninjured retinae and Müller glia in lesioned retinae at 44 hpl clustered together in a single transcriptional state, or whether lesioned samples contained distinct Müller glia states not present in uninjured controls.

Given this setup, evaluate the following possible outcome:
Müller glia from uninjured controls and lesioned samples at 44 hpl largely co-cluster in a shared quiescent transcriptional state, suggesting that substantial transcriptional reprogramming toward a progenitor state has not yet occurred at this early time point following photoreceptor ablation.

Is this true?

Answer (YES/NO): NO